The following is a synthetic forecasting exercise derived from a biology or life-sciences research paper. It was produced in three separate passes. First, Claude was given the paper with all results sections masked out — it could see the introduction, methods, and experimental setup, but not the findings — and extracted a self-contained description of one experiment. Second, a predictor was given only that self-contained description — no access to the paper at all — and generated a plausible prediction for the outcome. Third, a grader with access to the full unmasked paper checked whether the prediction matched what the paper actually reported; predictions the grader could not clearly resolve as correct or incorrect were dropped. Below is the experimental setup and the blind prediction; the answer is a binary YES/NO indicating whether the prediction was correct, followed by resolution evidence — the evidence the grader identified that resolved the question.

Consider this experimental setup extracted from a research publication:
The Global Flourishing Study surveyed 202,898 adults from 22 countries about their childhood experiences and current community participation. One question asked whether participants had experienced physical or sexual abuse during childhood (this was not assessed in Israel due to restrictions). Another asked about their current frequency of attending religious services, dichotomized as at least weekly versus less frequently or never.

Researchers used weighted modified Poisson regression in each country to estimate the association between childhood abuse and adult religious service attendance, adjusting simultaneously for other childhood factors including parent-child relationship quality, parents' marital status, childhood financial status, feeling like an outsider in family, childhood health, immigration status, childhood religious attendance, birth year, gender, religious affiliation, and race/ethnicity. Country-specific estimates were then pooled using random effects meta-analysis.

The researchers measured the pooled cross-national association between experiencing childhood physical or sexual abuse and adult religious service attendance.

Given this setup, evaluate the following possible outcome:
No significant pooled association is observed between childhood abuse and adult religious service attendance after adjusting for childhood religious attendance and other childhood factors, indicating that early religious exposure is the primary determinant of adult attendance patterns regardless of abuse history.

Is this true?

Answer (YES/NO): YES